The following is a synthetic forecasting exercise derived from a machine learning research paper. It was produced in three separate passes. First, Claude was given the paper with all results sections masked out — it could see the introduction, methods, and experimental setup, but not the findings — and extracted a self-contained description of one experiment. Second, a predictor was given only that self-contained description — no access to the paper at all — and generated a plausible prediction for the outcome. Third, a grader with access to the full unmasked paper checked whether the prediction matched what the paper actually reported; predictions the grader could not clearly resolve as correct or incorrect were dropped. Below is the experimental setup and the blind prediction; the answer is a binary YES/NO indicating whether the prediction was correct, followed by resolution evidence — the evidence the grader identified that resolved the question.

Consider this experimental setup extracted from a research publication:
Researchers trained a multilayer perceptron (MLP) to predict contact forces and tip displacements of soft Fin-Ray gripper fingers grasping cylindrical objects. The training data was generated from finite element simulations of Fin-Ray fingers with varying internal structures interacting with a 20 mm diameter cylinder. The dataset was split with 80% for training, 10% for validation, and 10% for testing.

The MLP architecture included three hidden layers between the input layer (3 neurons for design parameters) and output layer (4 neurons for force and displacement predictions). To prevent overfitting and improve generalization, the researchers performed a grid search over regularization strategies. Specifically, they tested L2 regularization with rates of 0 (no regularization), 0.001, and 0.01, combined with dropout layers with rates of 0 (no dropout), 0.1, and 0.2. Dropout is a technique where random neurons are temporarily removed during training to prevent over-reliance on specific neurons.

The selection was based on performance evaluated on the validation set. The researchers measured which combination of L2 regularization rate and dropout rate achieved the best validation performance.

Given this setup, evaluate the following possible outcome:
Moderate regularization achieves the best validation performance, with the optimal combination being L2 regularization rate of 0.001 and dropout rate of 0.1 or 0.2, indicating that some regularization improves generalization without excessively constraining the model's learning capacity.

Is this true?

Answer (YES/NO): NO